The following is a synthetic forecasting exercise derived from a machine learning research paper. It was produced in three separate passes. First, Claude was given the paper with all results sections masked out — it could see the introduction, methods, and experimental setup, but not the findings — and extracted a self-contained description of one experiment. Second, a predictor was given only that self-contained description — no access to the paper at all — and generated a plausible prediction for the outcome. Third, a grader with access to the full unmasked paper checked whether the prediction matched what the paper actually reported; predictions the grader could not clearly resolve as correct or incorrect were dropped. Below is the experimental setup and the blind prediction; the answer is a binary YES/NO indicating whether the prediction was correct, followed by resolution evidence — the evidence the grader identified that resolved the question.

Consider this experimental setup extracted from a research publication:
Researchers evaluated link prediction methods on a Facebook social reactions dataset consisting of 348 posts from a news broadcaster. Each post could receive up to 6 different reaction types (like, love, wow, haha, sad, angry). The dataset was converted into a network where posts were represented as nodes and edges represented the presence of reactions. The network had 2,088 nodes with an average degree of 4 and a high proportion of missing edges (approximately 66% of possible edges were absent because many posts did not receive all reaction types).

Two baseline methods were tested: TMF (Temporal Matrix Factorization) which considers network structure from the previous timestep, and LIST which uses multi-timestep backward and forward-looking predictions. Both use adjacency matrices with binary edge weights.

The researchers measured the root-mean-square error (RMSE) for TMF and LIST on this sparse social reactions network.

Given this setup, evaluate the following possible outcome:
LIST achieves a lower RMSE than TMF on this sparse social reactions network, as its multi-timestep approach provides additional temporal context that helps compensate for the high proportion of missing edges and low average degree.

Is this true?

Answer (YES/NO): YES